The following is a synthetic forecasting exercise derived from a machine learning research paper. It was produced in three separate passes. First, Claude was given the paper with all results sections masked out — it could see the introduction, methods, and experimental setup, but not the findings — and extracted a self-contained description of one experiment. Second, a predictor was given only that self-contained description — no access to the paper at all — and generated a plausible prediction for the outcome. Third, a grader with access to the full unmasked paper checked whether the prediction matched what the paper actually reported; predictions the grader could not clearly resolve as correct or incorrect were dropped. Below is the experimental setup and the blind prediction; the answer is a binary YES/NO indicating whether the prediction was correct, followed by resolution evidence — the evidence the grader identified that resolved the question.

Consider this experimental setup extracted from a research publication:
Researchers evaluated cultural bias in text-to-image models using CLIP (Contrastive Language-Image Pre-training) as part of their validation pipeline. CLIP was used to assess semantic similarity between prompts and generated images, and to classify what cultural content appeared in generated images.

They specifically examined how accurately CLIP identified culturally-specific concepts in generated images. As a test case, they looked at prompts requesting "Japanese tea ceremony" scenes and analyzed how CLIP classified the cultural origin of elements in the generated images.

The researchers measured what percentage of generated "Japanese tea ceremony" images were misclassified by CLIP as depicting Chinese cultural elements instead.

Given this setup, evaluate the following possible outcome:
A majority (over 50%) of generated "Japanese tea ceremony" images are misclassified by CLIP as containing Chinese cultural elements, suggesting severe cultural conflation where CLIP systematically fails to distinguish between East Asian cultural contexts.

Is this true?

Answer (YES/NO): NO